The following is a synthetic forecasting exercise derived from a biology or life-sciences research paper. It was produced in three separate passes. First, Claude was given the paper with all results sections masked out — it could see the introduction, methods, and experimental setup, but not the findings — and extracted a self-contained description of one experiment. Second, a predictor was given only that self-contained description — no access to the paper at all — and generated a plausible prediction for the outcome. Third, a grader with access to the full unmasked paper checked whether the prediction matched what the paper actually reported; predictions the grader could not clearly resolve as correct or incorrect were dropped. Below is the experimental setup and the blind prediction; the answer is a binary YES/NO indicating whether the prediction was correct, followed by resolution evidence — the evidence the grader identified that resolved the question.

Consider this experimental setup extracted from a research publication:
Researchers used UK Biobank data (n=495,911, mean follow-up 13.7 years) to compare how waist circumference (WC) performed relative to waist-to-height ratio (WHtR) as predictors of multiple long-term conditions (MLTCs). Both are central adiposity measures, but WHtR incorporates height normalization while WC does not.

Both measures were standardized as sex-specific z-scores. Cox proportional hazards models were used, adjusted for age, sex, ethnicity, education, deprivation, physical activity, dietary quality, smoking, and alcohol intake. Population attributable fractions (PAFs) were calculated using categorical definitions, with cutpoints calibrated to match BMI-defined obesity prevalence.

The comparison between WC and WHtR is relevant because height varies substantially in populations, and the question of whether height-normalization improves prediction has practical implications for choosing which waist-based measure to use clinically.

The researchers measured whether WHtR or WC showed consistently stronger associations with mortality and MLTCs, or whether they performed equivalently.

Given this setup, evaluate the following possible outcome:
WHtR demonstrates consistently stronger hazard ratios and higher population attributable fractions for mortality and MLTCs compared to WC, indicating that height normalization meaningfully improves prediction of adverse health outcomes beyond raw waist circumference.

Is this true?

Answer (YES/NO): NO